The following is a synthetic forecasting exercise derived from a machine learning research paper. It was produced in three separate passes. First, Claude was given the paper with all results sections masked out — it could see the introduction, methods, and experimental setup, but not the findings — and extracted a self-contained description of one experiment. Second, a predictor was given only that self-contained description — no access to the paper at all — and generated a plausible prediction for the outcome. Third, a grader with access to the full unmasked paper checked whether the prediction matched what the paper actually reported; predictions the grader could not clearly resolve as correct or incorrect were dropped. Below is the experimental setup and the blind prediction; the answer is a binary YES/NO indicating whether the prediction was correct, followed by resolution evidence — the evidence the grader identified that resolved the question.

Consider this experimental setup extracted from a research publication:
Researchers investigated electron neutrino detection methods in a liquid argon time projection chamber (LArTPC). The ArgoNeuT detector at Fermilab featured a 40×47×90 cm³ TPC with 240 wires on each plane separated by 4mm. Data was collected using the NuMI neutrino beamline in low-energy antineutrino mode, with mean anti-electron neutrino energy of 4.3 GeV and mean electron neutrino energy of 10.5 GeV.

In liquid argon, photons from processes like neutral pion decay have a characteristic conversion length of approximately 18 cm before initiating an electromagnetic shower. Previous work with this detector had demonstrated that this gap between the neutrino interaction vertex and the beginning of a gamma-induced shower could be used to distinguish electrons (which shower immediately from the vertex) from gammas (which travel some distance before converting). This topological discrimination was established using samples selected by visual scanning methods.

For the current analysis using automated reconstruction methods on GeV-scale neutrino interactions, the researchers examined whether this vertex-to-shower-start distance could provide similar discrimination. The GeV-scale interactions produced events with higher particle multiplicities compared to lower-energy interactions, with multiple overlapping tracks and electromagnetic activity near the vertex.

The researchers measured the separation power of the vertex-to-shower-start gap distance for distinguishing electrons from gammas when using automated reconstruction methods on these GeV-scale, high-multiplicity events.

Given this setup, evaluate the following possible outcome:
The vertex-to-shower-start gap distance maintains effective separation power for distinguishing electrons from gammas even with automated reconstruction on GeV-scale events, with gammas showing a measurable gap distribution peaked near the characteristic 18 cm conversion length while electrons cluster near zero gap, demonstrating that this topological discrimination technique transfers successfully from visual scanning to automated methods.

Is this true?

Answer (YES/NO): NO